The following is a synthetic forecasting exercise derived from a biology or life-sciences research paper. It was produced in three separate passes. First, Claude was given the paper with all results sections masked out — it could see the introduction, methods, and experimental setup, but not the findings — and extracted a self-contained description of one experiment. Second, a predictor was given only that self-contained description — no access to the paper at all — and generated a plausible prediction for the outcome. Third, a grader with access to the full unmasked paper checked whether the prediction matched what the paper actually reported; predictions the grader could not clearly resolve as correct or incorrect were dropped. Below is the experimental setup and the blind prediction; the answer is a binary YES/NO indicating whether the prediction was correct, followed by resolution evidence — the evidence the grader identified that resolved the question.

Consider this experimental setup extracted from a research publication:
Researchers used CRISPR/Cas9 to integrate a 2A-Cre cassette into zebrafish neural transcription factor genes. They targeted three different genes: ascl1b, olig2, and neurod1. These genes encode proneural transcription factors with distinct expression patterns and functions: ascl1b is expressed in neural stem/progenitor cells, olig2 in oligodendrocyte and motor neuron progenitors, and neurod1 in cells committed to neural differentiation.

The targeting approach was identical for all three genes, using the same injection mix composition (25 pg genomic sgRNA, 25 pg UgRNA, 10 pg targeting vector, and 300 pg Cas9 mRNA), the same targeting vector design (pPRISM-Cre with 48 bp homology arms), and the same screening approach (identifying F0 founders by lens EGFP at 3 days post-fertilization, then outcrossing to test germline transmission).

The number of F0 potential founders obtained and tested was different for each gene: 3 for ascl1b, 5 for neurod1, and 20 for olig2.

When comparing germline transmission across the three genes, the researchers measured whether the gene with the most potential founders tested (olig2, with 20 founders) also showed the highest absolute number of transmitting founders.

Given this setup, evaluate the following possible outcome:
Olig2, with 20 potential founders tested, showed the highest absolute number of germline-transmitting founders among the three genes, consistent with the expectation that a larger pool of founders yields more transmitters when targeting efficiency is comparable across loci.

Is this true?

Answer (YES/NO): NO